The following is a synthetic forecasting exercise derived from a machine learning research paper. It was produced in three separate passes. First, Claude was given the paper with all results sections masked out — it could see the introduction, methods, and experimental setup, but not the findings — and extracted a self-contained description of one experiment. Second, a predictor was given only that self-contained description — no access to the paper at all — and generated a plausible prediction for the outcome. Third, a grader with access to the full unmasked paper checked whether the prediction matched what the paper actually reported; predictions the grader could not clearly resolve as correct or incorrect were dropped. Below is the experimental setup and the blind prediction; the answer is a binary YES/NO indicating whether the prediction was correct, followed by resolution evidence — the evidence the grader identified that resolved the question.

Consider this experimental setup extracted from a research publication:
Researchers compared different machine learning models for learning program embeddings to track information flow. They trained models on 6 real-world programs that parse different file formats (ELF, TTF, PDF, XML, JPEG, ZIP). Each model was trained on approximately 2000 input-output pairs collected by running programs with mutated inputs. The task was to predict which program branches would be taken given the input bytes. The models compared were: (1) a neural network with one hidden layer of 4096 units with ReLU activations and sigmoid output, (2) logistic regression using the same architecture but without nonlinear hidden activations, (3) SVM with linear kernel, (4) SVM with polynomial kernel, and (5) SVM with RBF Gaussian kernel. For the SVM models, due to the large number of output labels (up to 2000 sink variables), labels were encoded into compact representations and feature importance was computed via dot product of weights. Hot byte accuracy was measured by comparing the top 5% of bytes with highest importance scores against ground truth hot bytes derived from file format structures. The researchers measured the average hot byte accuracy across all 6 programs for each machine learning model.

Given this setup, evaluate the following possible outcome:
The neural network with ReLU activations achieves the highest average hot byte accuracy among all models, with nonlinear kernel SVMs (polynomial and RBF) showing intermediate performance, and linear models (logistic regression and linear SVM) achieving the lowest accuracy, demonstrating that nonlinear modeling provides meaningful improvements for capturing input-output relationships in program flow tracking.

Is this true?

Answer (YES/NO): NO